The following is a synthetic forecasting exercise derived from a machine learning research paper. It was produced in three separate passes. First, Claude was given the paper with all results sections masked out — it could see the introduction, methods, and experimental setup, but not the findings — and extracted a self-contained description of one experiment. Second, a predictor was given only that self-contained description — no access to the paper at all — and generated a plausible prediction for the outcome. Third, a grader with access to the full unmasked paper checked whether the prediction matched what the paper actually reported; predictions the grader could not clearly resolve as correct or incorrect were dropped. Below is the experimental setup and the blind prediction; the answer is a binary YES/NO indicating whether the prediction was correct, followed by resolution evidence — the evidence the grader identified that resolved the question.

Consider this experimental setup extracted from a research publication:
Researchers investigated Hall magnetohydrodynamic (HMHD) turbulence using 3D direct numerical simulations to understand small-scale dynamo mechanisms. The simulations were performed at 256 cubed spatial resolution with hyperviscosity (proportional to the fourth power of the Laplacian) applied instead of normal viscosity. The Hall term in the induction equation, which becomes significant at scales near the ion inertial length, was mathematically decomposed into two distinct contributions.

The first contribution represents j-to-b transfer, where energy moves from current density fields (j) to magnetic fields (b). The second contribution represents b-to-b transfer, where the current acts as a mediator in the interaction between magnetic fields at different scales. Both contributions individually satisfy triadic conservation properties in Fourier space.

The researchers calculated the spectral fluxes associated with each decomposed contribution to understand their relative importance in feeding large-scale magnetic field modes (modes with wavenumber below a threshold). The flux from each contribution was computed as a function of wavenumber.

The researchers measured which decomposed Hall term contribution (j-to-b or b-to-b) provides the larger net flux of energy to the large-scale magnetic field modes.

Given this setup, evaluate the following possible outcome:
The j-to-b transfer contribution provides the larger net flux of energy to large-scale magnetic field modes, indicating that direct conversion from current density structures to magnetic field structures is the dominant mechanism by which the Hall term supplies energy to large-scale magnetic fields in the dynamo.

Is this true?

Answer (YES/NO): YES